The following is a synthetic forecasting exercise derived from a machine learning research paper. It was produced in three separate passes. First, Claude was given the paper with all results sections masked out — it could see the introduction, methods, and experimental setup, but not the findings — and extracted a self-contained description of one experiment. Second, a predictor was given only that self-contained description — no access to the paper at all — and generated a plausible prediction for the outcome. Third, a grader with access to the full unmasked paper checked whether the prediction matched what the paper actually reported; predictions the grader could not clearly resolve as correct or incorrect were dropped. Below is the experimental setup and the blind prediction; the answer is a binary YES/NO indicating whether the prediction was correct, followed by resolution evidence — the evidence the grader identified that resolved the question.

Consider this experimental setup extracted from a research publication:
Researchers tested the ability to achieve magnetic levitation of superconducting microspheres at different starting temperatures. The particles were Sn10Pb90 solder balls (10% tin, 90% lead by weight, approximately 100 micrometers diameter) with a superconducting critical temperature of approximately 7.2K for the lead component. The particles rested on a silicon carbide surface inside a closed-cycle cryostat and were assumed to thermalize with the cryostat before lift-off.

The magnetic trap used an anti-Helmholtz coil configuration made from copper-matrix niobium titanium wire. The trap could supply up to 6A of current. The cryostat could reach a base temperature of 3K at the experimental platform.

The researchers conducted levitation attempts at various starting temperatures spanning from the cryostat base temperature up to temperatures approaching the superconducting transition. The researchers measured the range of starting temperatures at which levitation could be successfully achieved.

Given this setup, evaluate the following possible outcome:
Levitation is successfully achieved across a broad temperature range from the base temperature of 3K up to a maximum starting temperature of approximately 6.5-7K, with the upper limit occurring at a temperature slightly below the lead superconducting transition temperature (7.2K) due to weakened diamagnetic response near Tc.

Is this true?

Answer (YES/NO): NO